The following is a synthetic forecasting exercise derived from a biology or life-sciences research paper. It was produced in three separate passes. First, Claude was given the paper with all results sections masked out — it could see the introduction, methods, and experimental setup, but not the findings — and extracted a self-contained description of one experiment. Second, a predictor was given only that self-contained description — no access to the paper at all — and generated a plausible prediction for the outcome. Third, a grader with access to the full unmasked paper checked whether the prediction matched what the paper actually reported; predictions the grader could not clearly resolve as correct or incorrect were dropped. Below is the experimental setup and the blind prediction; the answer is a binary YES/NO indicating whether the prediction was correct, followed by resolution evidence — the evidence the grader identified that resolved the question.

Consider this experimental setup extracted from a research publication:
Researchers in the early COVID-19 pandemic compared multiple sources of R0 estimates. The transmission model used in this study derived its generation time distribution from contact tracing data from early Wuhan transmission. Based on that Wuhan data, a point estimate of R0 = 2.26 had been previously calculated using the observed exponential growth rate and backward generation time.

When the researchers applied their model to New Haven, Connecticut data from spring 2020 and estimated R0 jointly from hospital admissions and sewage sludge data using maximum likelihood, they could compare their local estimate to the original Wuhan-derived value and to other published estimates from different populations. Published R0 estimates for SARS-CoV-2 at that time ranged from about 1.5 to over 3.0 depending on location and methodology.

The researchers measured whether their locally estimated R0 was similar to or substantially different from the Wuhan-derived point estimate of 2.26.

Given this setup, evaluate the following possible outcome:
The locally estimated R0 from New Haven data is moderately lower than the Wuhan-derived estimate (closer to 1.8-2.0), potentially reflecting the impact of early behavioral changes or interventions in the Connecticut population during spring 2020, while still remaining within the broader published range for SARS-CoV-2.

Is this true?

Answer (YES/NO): NO